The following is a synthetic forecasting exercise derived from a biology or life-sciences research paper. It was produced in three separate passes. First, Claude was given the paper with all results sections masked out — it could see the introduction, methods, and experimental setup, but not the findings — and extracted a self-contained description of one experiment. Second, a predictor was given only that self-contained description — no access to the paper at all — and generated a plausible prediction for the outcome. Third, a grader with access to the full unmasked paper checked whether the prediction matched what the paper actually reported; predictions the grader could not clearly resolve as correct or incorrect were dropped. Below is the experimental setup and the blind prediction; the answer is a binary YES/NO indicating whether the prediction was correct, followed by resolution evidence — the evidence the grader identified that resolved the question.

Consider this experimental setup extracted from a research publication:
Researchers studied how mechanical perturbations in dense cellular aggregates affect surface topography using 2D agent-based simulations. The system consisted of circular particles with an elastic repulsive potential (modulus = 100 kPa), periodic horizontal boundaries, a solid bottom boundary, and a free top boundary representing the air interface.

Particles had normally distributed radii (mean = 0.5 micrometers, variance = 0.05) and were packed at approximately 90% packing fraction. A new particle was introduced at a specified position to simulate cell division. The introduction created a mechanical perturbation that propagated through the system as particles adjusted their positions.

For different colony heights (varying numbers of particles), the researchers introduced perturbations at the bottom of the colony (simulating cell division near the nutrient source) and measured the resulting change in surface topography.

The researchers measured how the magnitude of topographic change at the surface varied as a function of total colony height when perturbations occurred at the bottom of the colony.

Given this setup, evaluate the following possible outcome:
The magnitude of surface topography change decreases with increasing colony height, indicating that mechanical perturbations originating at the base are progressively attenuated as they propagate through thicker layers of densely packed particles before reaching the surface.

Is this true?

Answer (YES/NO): YES